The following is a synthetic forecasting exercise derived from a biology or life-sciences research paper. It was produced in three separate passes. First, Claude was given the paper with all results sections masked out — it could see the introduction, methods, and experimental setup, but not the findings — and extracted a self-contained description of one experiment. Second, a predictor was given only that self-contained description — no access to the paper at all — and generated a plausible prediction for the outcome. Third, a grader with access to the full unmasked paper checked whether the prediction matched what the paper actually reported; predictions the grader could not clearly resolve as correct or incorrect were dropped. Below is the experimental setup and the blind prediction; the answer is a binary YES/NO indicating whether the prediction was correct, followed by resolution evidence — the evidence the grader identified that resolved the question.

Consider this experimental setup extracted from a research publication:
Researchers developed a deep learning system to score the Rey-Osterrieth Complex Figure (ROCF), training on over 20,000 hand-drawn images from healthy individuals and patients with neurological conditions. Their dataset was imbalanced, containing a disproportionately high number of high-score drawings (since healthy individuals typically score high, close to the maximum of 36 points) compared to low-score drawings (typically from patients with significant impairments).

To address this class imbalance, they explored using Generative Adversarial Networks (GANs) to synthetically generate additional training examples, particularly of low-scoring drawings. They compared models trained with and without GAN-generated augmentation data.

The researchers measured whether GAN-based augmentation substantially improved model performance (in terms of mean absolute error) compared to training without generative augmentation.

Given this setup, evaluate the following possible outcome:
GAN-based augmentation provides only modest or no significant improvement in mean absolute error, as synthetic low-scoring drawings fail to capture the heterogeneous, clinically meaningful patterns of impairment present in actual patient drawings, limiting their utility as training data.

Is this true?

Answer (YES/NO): NO